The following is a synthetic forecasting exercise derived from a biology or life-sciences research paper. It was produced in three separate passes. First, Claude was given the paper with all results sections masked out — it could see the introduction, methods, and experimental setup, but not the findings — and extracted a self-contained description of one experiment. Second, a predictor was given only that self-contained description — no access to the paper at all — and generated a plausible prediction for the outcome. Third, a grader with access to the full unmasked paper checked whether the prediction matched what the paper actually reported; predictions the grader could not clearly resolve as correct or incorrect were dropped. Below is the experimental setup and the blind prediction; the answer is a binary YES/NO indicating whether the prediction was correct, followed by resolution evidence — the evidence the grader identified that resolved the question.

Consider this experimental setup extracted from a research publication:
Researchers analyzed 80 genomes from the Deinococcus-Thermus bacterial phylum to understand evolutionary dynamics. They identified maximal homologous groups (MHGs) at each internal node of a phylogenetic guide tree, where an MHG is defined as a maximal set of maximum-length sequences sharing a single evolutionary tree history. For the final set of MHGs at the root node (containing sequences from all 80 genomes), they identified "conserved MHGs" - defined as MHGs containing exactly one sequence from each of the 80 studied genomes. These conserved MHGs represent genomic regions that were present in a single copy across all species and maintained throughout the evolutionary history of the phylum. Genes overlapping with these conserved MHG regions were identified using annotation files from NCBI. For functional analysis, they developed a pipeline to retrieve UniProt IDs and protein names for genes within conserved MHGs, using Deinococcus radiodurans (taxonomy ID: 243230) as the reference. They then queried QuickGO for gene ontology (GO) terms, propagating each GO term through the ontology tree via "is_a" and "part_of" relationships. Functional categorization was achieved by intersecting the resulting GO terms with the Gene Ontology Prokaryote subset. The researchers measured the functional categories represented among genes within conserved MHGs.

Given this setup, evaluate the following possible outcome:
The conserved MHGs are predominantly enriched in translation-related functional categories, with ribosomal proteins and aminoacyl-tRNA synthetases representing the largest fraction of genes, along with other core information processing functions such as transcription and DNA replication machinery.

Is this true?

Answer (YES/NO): NO